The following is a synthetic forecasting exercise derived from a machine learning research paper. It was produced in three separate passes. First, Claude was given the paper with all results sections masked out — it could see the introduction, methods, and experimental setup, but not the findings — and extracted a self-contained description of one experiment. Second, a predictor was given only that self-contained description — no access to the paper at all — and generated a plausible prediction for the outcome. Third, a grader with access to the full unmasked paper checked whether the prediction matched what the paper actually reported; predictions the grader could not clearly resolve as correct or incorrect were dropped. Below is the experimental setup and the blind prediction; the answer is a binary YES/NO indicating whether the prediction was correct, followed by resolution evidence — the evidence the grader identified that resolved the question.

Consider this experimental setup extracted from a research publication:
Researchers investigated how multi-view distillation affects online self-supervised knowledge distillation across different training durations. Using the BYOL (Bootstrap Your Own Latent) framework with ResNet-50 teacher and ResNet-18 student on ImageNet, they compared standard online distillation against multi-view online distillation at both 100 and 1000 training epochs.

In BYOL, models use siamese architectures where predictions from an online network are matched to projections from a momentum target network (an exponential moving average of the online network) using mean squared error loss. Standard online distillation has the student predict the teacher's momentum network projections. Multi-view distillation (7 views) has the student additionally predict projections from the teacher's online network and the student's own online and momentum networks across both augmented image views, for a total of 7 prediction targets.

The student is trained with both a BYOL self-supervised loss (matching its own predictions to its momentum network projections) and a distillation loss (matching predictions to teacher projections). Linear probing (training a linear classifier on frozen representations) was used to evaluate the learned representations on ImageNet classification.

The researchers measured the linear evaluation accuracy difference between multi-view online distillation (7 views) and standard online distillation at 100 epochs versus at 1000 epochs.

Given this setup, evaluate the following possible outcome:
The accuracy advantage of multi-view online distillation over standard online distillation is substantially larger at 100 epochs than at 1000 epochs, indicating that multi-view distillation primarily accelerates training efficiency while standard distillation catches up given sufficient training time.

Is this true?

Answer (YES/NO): YES